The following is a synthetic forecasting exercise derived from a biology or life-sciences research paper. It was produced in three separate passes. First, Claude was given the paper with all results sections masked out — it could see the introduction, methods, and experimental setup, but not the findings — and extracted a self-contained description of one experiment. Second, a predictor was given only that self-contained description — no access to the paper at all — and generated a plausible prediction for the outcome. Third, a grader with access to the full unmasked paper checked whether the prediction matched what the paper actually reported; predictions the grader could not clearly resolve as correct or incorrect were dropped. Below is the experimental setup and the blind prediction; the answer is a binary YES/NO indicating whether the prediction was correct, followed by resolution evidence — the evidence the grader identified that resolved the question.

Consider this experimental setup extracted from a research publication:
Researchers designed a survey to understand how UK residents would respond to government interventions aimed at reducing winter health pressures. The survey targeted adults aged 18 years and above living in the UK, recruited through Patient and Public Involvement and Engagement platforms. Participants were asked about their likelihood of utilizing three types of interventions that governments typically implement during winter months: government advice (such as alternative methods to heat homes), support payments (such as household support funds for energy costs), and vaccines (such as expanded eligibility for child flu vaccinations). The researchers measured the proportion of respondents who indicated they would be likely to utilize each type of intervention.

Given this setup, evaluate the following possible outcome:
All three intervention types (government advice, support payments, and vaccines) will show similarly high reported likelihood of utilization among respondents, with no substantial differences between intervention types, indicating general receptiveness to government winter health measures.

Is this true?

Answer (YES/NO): NO